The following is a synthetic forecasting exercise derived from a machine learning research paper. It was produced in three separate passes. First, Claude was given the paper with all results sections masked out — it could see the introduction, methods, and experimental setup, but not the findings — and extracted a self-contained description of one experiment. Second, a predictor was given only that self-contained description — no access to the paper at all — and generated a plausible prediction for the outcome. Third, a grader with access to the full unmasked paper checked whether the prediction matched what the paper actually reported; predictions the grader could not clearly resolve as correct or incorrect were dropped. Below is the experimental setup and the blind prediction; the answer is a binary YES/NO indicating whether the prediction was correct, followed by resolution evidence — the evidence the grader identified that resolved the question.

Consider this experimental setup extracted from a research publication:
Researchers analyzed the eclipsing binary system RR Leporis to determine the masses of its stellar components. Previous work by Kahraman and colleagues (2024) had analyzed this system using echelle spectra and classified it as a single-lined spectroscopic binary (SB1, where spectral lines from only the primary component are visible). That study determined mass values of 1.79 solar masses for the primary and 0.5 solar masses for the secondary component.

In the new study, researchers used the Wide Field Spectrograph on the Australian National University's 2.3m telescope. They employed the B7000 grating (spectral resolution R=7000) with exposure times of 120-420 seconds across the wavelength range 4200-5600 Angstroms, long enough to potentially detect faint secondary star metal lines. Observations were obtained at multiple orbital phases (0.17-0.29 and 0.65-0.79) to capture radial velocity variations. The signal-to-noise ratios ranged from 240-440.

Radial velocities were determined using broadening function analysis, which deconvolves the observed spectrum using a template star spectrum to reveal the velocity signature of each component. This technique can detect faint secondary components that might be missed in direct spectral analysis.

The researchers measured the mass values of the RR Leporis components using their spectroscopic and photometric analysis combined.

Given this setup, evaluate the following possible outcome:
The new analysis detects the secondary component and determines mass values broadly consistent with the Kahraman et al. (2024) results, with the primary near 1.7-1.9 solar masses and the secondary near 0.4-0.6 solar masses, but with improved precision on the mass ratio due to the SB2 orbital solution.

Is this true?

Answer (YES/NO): NO